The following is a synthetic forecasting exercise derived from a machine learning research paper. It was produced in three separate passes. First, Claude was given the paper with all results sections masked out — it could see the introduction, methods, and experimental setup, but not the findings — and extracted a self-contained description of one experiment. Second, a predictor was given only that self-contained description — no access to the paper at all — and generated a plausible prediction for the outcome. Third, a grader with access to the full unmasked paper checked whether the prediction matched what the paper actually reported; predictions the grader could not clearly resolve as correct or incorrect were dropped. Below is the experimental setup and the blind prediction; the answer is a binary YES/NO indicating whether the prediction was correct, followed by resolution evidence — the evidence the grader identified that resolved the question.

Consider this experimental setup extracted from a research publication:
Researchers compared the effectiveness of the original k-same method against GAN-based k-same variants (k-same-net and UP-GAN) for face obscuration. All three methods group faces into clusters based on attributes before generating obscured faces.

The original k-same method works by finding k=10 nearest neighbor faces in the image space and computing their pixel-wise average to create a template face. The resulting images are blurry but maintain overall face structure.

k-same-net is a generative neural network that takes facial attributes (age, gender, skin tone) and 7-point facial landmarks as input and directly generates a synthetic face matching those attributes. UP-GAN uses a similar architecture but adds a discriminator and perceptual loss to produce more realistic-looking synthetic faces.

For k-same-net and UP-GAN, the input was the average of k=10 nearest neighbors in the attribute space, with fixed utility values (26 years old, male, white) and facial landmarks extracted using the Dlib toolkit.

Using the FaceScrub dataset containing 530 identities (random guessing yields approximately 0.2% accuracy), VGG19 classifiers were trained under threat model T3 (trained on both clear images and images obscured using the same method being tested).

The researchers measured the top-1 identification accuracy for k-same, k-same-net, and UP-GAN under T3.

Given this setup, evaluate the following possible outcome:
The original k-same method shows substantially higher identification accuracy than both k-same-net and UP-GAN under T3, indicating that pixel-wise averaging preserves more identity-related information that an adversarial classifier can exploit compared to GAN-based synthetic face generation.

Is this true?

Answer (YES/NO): NO